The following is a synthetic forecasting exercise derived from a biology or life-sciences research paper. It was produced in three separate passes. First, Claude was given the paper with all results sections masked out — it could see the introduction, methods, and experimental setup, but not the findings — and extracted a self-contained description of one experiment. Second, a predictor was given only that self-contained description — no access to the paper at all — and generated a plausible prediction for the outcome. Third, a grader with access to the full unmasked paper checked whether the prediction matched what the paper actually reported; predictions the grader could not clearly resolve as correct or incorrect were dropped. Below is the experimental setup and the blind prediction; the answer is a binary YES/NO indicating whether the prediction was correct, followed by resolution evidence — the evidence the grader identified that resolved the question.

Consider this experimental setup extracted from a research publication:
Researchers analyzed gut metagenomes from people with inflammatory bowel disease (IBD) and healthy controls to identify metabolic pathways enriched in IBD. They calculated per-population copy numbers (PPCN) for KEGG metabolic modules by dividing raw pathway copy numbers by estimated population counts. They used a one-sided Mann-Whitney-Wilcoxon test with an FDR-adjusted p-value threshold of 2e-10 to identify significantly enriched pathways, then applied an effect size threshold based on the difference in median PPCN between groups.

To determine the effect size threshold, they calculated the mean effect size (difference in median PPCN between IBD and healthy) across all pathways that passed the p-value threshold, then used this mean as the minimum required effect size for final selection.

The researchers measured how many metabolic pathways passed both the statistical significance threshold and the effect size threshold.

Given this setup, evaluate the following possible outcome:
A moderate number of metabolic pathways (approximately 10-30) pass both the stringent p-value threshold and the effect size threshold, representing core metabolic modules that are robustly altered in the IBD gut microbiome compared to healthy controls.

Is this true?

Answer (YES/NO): NO